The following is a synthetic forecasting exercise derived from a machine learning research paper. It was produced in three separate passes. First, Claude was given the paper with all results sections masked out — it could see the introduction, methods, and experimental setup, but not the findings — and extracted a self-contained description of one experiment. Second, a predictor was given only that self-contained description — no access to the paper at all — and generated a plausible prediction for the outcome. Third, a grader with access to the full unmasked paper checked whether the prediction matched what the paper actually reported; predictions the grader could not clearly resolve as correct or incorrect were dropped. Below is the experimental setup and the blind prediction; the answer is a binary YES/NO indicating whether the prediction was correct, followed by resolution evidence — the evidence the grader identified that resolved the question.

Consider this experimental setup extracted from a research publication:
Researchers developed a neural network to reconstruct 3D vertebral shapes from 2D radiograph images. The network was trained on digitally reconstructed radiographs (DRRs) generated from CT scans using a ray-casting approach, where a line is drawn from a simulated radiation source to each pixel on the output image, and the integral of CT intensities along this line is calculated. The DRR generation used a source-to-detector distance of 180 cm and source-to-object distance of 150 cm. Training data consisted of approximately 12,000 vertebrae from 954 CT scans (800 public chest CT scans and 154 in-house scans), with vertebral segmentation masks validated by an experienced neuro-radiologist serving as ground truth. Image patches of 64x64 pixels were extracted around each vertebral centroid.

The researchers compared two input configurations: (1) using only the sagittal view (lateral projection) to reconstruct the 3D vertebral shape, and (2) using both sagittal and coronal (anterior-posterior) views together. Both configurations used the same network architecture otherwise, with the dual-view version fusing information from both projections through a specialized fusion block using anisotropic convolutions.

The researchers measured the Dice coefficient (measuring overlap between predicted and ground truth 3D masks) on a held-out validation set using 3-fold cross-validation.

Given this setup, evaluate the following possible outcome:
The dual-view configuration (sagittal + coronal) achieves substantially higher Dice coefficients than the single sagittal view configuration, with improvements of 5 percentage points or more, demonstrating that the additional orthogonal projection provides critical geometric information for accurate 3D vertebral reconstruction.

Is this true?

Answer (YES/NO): YES